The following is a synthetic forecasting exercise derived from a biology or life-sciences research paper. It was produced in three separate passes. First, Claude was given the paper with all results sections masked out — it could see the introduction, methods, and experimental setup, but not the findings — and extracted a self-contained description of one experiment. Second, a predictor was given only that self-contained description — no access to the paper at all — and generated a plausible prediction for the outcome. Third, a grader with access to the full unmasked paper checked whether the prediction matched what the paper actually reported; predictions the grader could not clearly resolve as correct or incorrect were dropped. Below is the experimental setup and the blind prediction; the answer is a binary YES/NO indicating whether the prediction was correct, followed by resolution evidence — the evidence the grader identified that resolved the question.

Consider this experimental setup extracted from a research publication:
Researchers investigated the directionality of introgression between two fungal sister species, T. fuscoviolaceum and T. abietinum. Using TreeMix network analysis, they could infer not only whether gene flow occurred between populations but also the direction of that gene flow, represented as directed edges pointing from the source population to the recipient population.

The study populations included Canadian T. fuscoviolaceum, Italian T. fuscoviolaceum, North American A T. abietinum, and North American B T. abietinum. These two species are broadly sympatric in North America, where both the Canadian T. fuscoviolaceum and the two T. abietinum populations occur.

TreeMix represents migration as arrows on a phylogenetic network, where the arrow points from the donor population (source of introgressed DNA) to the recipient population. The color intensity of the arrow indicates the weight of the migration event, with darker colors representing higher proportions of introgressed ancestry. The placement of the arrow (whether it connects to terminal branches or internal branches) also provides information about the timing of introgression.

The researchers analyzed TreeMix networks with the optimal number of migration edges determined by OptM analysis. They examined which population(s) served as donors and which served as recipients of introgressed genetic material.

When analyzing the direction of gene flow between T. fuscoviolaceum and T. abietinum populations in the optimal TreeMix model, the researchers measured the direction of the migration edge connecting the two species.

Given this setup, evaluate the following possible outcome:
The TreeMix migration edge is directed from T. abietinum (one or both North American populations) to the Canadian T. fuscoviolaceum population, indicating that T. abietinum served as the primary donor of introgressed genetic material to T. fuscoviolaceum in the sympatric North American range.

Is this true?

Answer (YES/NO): NO